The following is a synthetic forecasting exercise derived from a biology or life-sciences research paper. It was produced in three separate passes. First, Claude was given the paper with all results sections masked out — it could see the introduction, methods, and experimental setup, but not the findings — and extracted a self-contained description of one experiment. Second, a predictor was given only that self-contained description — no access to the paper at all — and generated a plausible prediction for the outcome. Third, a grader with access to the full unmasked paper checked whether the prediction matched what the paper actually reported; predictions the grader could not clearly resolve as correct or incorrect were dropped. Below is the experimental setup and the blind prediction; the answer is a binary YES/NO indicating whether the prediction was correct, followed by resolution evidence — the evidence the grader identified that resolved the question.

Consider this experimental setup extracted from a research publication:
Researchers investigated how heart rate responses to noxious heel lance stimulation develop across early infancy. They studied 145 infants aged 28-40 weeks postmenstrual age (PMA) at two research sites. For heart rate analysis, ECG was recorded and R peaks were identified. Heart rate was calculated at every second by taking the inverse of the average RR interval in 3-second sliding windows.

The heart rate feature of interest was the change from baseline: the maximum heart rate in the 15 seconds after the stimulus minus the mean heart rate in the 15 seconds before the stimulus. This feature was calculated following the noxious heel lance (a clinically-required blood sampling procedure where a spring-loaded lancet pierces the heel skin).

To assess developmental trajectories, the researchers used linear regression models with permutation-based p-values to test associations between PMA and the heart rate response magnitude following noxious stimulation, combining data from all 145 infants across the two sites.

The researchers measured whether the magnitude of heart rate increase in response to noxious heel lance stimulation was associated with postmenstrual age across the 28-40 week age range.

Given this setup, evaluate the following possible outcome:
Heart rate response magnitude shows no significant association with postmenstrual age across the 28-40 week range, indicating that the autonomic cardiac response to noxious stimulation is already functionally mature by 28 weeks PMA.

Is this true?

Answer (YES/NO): NO